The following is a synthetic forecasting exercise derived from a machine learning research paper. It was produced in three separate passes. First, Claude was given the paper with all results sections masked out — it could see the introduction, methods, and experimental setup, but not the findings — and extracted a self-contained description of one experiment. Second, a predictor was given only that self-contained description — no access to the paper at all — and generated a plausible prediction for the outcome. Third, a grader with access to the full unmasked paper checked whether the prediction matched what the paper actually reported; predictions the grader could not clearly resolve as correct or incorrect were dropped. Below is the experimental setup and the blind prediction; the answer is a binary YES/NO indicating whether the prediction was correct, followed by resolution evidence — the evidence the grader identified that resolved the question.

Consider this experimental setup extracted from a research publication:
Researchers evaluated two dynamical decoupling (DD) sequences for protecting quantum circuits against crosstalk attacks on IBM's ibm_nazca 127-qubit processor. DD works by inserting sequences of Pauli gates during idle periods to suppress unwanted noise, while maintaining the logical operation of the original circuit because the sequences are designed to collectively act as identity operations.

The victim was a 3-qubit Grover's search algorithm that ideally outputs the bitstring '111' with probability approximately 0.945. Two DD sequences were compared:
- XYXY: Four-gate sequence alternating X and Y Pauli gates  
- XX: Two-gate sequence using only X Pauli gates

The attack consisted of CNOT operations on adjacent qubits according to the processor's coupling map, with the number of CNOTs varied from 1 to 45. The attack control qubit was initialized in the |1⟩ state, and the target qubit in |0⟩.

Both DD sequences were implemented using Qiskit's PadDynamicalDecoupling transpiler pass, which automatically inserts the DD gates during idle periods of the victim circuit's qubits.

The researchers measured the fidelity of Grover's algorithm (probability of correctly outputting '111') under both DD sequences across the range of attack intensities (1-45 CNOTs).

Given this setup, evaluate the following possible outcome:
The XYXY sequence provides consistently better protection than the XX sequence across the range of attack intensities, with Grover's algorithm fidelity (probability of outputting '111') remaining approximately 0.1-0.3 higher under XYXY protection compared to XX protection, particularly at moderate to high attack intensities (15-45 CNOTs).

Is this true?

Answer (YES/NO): NO